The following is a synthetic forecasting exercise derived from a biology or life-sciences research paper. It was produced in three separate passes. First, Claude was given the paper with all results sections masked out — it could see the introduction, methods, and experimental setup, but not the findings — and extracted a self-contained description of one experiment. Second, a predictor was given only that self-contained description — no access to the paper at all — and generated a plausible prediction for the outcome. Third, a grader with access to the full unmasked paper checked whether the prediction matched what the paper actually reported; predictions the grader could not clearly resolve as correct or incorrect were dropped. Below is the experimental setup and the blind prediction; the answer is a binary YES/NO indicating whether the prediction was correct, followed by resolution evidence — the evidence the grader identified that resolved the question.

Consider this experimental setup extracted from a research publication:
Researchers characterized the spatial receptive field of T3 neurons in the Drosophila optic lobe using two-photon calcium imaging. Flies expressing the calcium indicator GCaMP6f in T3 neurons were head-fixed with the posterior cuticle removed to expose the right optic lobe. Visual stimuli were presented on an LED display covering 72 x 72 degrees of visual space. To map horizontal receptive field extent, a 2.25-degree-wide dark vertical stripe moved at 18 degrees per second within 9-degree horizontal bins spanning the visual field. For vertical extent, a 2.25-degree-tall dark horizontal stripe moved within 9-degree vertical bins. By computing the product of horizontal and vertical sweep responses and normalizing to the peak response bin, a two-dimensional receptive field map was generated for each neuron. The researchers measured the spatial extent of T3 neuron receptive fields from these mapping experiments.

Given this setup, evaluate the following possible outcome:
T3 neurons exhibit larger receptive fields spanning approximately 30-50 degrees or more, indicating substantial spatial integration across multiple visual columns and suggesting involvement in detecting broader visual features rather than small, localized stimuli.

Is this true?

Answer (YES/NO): NO